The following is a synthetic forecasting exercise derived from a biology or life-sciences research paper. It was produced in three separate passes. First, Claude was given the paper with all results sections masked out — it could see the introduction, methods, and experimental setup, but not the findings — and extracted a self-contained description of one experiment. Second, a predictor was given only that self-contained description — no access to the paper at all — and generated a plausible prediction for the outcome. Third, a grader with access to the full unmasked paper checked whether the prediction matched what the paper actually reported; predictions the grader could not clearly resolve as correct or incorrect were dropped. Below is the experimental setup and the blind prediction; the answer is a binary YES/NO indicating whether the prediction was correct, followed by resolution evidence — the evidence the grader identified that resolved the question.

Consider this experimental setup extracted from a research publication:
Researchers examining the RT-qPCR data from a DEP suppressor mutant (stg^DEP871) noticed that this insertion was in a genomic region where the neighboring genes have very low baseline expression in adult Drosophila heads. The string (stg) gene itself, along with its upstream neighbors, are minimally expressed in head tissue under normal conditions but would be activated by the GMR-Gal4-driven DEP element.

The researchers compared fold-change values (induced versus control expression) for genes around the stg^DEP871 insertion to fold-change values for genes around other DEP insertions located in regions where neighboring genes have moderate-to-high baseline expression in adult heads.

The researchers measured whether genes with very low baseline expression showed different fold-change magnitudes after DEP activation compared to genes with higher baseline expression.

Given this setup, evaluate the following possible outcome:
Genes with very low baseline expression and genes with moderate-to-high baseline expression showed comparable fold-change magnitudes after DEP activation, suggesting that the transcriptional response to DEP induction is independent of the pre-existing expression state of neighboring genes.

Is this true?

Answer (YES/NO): NO